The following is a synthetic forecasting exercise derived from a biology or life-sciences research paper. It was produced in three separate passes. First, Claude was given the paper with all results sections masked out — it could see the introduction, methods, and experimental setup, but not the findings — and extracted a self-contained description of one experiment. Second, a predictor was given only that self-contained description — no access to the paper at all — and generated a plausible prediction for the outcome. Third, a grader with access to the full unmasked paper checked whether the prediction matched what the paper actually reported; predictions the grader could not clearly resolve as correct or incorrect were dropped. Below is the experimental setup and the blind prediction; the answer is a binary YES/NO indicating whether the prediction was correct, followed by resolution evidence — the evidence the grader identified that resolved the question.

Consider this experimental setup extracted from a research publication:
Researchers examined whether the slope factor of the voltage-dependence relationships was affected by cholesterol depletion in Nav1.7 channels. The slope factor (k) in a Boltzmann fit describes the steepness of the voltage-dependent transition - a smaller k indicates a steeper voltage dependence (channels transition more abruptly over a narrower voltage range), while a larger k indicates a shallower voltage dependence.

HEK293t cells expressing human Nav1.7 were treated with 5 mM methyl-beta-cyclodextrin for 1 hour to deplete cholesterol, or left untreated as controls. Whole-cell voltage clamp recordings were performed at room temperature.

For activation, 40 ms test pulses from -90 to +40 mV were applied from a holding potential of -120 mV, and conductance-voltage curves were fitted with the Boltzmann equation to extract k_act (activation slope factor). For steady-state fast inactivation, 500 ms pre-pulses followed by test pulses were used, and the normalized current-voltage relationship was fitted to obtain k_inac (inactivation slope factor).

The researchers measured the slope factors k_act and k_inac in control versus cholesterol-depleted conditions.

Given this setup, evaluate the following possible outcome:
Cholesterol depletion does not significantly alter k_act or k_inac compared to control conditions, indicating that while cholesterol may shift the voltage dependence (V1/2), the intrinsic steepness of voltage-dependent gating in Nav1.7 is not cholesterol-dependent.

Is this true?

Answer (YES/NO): YES